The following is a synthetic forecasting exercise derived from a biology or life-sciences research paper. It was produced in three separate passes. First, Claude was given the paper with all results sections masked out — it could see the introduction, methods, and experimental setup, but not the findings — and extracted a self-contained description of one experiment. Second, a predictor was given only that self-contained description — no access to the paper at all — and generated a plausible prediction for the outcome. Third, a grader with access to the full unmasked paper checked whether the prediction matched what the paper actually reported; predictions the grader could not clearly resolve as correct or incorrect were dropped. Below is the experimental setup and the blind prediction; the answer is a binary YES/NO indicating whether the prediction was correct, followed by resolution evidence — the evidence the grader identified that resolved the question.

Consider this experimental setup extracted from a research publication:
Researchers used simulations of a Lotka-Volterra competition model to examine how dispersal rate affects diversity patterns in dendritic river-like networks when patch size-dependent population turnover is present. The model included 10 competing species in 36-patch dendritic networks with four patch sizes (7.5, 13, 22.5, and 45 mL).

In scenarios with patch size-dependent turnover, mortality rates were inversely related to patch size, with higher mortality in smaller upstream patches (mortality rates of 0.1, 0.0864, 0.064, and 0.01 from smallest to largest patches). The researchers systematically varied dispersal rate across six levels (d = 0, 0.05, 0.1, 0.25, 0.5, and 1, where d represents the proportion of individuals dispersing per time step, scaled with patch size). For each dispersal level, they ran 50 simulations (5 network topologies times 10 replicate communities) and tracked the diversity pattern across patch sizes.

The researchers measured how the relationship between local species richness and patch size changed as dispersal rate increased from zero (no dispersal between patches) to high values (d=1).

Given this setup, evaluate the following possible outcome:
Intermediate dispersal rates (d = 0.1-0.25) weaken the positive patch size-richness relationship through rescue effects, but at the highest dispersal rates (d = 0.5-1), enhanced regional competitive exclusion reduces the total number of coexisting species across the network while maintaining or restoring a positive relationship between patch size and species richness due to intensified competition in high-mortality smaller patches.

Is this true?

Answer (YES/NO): NO